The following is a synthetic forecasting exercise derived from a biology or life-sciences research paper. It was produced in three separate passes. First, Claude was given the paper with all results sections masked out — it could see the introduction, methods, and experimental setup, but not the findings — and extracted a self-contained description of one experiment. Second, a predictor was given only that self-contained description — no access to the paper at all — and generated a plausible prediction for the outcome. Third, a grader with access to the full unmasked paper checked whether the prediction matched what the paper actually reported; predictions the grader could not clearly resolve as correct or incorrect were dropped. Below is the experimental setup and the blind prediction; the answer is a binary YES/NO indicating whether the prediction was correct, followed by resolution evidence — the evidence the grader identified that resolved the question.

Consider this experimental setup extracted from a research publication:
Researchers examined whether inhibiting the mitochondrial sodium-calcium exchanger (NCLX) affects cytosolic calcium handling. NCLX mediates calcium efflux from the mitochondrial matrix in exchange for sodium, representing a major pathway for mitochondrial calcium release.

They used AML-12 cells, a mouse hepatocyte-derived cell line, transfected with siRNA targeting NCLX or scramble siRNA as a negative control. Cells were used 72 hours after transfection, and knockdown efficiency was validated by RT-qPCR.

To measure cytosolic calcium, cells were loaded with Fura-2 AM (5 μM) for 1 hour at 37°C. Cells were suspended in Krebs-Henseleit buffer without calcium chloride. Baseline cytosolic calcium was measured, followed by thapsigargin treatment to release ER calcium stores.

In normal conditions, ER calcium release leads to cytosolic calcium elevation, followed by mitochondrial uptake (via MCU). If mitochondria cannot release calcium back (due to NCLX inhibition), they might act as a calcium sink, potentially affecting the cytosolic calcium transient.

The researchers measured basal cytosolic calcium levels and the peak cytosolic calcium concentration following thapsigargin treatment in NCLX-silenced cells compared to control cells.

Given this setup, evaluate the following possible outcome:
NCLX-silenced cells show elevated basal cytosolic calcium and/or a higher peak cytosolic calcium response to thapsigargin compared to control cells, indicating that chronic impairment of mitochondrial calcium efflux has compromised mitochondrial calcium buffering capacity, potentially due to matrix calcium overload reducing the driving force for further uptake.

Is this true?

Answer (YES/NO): NO